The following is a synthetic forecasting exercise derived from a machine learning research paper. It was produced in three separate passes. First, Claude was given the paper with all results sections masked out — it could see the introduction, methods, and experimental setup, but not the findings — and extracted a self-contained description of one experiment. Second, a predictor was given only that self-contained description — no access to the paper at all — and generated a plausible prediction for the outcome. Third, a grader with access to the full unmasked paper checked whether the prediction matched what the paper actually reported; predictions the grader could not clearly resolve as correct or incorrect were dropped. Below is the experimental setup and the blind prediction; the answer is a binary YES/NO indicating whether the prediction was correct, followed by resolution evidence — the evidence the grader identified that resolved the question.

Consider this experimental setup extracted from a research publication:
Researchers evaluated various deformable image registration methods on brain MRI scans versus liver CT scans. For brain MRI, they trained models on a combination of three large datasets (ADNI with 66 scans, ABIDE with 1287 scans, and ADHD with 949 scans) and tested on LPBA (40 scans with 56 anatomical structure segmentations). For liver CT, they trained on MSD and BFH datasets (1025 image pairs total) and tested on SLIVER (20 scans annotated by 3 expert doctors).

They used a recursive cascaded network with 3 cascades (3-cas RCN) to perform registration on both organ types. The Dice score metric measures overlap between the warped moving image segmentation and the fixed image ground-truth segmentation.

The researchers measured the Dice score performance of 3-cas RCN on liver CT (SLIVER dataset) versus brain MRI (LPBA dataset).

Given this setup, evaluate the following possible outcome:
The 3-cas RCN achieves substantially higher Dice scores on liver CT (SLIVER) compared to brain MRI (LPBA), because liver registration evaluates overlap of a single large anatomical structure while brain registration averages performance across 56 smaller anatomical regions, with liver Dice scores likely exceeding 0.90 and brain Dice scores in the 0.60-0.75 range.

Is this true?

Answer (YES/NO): YES